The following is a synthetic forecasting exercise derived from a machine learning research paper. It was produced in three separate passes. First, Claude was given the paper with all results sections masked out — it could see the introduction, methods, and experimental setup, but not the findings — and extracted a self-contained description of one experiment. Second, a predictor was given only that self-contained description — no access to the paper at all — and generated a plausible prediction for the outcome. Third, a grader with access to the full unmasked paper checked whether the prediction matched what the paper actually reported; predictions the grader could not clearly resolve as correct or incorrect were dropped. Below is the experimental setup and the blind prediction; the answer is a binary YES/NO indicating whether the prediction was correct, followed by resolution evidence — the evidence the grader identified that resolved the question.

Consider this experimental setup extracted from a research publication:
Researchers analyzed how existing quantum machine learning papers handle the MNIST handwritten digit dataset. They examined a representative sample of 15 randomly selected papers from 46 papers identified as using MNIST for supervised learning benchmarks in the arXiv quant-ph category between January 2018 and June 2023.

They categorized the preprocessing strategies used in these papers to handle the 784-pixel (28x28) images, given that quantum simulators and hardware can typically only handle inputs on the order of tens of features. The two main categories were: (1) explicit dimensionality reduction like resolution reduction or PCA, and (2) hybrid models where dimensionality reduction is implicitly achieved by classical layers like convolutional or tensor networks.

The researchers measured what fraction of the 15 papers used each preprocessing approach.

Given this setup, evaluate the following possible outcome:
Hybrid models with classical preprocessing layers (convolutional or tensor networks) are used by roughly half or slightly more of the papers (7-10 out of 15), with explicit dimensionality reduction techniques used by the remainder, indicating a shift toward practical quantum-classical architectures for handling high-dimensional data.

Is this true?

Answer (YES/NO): NO